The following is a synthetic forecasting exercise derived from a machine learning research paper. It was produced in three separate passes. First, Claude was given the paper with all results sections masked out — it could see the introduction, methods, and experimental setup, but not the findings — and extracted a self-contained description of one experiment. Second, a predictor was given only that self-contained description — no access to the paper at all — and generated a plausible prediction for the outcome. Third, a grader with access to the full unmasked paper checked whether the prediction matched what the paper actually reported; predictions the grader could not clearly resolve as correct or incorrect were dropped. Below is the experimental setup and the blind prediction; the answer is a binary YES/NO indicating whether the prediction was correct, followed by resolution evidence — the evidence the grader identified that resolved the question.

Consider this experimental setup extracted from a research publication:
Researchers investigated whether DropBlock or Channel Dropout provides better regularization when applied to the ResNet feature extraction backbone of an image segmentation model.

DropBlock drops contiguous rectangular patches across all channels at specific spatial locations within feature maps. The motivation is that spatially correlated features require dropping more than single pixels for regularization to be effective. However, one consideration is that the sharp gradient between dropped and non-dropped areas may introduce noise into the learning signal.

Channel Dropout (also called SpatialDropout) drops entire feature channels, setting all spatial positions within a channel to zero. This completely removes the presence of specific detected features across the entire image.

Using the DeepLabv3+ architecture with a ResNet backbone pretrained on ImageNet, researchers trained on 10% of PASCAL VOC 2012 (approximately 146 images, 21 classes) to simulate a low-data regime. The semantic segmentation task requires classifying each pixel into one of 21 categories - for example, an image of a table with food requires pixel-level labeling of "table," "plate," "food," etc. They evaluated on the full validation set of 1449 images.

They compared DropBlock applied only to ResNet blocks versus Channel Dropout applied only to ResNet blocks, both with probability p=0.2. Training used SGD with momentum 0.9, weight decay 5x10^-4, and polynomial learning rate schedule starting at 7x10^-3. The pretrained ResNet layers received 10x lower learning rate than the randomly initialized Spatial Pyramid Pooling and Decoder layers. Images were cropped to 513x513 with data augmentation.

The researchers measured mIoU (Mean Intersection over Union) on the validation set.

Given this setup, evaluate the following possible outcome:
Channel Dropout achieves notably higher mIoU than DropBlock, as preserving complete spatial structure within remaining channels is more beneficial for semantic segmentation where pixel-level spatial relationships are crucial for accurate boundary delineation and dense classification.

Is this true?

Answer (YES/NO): YES